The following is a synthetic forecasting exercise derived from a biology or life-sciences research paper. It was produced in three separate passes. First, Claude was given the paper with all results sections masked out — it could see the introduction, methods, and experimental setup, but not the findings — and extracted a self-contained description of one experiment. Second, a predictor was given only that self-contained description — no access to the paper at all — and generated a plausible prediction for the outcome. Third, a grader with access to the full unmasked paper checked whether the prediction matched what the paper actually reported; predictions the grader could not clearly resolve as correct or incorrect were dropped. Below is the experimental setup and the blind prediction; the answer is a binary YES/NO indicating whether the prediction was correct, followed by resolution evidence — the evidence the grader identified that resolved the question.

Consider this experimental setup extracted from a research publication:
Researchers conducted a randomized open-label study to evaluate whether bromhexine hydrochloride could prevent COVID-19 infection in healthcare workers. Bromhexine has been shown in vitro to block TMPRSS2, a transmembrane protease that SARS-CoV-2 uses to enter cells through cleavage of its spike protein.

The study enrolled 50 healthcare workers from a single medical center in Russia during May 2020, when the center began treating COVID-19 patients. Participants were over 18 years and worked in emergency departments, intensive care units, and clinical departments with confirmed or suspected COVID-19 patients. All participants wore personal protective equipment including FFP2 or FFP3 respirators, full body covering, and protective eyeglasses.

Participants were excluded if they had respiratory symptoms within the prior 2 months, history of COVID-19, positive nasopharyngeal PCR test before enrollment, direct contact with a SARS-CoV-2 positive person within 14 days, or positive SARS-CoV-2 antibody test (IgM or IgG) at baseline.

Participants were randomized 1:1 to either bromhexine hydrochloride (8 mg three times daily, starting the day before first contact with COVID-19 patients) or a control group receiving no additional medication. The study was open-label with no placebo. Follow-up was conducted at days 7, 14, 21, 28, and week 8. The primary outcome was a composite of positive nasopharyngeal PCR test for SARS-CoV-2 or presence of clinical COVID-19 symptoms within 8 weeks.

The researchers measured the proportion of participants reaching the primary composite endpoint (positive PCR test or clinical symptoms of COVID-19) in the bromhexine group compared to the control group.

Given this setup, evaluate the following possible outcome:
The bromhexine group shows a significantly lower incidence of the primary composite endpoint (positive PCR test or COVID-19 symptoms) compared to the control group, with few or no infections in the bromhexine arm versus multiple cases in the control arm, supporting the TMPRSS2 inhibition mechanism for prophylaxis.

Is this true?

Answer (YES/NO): NO